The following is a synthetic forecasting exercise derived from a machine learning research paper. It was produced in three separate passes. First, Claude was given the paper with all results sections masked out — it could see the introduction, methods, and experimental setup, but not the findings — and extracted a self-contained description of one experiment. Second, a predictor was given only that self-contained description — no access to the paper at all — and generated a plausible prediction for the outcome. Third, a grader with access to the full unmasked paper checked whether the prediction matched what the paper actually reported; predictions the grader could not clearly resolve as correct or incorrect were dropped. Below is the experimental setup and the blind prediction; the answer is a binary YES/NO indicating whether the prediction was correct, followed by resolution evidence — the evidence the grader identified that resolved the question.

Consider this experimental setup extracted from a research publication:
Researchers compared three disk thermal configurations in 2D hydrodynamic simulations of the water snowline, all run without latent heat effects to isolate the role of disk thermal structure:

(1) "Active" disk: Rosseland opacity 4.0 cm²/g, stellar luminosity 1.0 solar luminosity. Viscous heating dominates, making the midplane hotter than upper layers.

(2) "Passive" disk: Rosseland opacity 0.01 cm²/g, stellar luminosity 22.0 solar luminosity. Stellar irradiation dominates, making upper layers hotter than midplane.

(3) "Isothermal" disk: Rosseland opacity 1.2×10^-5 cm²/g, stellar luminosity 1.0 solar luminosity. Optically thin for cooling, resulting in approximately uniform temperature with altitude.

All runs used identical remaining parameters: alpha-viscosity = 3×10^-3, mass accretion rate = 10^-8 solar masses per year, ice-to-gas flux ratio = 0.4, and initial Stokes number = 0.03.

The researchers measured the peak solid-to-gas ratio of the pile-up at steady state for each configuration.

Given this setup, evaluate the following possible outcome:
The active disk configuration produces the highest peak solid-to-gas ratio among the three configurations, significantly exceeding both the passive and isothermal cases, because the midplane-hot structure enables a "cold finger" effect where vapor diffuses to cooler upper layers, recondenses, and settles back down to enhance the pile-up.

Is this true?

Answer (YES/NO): YES